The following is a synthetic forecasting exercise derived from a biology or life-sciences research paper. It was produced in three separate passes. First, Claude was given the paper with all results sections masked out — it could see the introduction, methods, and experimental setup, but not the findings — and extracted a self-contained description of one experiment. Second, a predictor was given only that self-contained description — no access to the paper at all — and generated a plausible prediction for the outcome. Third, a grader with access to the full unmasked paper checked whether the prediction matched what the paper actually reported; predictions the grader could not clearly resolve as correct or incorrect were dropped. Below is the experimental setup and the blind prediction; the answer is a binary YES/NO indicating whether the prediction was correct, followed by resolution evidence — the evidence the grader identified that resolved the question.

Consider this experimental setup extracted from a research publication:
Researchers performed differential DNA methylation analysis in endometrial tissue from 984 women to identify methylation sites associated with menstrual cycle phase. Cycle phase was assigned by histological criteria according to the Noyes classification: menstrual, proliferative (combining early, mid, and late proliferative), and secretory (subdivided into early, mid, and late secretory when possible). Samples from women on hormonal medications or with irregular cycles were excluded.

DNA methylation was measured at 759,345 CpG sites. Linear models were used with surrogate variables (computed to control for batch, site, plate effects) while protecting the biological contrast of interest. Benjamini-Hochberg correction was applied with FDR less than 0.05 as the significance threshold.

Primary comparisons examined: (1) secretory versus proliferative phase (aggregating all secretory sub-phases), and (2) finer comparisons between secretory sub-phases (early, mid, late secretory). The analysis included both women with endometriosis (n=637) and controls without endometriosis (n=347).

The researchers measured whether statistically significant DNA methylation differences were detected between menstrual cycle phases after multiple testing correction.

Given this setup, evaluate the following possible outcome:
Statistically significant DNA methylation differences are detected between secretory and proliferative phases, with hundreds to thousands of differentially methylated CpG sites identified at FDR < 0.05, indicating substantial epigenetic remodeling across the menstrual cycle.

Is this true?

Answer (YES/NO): YES